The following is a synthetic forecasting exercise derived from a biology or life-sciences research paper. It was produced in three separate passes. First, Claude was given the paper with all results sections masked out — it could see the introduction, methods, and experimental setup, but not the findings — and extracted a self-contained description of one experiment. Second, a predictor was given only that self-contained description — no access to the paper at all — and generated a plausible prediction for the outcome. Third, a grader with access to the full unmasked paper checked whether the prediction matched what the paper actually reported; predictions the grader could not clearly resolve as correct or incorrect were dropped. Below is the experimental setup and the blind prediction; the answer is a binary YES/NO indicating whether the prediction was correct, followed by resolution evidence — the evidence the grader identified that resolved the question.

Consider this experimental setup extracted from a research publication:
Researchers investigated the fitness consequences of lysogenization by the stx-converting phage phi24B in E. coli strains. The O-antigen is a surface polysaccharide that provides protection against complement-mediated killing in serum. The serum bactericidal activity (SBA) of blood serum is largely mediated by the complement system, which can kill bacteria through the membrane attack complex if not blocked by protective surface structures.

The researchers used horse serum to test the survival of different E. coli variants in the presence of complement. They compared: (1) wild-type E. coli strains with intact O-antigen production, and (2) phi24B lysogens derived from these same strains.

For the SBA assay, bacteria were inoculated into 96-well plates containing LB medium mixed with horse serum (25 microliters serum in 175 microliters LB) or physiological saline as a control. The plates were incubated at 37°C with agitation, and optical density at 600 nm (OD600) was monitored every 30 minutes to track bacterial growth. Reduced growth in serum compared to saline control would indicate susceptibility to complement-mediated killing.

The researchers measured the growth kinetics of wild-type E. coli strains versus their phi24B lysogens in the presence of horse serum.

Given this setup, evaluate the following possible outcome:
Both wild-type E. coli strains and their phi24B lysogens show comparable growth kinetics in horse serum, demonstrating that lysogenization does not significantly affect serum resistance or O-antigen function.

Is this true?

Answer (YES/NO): NO